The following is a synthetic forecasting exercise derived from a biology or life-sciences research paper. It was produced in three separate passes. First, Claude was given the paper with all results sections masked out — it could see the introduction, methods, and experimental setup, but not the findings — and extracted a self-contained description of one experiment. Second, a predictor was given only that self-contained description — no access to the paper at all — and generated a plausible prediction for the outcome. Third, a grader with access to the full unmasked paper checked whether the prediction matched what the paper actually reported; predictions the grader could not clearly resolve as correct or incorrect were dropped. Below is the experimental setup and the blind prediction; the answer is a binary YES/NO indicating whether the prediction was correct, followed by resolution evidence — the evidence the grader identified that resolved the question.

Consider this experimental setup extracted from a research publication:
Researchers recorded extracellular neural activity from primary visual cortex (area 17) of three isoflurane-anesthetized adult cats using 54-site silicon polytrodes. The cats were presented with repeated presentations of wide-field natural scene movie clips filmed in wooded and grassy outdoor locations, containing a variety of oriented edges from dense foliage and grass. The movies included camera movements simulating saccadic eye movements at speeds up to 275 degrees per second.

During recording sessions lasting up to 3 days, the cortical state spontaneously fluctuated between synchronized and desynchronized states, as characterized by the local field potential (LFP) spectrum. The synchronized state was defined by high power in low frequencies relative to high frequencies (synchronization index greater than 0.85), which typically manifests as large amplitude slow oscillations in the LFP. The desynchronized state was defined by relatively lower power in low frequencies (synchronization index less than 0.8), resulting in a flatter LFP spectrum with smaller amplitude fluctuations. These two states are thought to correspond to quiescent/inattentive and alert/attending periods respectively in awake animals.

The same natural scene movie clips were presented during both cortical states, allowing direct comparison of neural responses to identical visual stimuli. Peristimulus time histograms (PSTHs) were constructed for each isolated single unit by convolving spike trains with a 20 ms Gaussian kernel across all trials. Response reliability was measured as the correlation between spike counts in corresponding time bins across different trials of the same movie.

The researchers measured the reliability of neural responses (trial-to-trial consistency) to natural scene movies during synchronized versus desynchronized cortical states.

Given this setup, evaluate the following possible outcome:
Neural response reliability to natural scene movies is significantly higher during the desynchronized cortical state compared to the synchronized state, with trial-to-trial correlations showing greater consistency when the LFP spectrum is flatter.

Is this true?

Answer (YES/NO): NO